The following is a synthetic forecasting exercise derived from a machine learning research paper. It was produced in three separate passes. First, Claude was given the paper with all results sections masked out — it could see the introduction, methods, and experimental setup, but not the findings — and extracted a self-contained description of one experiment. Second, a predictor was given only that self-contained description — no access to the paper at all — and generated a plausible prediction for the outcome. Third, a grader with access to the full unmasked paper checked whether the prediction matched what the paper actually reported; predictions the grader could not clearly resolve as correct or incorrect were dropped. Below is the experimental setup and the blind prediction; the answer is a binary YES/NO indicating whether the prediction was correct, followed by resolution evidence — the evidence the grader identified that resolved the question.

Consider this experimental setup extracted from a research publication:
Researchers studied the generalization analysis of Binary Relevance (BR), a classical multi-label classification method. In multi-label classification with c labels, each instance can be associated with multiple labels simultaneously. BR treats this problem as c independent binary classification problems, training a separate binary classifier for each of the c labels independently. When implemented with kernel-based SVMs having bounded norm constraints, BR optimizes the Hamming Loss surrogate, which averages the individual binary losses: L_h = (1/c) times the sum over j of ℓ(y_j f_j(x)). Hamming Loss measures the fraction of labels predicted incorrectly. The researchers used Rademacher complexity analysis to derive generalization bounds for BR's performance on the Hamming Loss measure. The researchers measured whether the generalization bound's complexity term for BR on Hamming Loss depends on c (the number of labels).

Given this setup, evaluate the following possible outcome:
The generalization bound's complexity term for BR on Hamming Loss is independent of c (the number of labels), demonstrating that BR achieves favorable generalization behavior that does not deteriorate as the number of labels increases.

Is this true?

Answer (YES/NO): YES